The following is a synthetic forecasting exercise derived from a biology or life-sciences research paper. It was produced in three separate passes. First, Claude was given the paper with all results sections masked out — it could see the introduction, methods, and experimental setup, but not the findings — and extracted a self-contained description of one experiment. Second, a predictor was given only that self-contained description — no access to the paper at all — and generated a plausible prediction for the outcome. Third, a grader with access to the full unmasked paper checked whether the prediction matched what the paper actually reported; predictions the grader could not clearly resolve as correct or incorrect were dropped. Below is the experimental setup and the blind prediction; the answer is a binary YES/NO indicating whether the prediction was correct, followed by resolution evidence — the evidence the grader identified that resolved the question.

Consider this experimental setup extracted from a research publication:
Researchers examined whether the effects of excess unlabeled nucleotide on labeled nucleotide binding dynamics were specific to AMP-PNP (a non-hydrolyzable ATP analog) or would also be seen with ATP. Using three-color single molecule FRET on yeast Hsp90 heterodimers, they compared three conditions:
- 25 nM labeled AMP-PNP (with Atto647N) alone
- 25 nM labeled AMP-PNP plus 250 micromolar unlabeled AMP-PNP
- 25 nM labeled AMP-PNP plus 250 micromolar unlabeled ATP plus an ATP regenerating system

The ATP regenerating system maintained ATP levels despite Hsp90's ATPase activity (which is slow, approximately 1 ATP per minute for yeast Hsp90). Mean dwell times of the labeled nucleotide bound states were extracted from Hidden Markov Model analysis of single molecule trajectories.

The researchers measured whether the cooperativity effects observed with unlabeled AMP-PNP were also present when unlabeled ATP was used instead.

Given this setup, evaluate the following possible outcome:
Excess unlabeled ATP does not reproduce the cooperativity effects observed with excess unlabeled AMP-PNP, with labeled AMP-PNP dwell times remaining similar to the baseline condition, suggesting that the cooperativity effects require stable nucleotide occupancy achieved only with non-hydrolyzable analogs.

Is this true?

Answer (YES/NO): NO